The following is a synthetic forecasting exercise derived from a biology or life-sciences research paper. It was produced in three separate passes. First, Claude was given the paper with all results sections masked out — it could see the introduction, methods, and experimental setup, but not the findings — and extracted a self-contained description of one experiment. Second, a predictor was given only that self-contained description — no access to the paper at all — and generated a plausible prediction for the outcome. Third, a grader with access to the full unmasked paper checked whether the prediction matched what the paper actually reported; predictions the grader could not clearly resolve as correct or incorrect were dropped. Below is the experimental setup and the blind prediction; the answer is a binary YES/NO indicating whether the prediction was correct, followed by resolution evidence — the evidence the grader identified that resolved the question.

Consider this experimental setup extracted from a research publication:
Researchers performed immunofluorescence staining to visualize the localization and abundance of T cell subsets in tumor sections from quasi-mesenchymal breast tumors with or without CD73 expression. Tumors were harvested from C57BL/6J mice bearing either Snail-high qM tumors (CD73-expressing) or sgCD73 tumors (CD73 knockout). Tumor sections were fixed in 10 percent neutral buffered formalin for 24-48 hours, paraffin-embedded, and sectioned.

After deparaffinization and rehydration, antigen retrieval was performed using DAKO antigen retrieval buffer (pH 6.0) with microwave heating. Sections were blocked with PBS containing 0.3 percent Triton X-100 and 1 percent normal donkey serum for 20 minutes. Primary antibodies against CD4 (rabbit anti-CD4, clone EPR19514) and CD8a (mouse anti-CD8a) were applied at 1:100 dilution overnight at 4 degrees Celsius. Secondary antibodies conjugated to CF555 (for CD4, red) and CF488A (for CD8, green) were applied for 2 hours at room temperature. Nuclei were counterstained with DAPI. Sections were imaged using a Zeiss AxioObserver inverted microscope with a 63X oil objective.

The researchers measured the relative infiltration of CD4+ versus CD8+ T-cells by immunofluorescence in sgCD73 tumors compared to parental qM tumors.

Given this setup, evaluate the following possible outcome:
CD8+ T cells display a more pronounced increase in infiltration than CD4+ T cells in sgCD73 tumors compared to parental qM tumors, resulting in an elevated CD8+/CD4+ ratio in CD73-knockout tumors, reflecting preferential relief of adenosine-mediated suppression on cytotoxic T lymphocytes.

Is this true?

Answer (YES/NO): NO